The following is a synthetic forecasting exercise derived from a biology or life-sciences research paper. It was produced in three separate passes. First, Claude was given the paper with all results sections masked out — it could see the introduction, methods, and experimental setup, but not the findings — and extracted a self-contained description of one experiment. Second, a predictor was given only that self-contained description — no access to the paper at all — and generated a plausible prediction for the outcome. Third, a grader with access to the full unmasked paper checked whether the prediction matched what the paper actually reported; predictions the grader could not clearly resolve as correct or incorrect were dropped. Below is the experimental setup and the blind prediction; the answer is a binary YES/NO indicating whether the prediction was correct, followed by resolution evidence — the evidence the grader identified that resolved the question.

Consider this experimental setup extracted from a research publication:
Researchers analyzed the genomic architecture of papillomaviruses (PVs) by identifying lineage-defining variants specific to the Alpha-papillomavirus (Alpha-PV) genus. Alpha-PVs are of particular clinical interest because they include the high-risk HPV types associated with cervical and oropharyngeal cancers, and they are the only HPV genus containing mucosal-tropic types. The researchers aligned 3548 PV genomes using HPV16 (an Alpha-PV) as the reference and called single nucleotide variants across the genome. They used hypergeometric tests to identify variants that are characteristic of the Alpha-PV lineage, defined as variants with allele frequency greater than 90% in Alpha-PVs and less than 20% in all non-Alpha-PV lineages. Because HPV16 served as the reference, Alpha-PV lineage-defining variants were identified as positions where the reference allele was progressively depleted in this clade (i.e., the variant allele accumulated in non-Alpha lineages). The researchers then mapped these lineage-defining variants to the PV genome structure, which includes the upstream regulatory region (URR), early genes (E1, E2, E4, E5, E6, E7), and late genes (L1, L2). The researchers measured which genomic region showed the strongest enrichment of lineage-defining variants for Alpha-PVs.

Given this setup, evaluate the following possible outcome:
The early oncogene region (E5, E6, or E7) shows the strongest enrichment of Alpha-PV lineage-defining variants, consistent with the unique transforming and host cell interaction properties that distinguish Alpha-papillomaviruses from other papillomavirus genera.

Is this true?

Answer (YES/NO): NO